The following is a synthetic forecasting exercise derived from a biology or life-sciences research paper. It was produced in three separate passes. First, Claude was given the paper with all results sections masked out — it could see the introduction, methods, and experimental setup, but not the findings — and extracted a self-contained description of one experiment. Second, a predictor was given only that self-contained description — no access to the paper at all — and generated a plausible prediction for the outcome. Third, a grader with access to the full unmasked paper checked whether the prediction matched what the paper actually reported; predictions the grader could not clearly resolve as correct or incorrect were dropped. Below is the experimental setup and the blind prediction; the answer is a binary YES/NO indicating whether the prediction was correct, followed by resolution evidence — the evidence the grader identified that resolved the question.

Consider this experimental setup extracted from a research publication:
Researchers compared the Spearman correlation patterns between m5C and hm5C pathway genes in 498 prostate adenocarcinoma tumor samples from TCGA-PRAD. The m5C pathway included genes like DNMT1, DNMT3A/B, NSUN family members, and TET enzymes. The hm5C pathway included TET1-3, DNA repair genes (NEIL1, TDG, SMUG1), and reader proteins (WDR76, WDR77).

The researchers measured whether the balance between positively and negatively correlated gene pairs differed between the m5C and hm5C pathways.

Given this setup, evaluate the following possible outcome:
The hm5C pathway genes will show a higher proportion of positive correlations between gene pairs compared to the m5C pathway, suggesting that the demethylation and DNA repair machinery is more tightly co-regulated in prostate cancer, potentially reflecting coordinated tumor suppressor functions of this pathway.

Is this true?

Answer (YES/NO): NO